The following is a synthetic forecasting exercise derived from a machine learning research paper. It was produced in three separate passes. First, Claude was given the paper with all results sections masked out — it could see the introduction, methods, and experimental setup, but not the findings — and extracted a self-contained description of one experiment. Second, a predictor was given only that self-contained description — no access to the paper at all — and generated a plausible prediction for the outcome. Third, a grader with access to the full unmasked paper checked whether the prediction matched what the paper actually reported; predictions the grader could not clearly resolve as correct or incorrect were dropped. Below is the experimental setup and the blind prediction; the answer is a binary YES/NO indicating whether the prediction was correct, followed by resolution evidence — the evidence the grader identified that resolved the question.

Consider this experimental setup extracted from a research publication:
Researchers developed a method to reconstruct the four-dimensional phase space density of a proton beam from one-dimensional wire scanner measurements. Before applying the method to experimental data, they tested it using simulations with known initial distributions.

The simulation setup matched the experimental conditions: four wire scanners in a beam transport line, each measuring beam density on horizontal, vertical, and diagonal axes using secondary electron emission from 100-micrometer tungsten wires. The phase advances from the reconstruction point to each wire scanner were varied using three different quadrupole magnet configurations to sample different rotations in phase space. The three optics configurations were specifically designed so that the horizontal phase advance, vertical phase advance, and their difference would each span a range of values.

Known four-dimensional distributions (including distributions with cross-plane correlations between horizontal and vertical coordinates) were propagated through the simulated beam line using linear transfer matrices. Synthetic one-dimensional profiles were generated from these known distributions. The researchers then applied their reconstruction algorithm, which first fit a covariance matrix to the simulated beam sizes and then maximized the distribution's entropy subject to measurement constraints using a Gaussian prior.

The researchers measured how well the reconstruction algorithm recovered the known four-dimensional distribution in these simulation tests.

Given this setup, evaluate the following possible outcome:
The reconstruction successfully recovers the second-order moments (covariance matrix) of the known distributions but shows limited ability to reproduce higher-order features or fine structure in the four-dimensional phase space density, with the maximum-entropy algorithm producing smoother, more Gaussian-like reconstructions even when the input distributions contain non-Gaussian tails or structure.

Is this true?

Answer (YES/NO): NO